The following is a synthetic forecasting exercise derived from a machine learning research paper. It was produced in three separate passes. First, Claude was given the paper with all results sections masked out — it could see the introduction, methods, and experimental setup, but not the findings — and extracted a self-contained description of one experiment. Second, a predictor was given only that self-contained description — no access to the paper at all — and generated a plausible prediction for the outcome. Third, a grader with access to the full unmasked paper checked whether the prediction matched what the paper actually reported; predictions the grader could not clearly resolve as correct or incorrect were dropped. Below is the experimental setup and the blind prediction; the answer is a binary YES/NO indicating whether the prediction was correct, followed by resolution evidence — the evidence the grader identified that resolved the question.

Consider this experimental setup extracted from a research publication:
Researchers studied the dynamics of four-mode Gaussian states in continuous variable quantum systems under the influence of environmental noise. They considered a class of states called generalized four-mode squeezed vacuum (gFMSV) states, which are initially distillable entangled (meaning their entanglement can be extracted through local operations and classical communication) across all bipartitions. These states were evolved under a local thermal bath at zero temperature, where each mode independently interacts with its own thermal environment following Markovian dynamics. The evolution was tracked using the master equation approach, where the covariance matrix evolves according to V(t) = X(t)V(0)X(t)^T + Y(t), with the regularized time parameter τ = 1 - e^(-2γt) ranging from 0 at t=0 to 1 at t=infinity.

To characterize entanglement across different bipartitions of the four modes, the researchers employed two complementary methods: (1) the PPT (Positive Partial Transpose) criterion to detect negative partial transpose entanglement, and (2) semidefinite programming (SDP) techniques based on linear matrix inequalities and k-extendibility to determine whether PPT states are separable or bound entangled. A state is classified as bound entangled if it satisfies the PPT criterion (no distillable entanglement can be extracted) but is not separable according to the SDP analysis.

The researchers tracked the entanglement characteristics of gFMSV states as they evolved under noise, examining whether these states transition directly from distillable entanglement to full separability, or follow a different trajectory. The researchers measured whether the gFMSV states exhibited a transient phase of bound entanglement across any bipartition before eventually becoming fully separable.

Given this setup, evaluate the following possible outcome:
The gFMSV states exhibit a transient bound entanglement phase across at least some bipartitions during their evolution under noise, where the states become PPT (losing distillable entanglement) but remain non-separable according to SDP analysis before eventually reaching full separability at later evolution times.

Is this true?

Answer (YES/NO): YES